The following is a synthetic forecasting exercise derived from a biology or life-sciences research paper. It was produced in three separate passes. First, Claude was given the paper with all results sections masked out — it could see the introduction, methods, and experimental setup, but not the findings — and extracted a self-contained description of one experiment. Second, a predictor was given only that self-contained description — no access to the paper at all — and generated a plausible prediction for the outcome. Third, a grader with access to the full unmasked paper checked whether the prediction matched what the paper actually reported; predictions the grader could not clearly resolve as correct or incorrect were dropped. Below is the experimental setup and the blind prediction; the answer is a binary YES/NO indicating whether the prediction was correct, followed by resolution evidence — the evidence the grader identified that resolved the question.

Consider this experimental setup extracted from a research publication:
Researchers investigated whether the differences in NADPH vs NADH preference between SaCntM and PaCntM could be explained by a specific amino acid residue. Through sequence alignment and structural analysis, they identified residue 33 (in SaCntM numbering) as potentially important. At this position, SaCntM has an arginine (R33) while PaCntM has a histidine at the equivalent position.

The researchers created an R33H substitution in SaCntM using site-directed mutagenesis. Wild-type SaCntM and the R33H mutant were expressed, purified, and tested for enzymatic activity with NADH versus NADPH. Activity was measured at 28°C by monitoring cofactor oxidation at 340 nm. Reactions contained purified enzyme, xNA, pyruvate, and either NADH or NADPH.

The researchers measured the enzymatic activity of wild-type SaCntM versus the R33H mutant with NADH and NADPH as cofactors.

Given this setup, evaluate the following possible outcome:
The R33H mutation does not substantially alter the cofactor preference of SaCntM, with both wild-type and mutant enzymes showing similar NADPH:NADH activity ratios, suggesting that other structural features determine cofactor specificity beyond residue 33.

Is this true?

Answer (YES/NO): NO